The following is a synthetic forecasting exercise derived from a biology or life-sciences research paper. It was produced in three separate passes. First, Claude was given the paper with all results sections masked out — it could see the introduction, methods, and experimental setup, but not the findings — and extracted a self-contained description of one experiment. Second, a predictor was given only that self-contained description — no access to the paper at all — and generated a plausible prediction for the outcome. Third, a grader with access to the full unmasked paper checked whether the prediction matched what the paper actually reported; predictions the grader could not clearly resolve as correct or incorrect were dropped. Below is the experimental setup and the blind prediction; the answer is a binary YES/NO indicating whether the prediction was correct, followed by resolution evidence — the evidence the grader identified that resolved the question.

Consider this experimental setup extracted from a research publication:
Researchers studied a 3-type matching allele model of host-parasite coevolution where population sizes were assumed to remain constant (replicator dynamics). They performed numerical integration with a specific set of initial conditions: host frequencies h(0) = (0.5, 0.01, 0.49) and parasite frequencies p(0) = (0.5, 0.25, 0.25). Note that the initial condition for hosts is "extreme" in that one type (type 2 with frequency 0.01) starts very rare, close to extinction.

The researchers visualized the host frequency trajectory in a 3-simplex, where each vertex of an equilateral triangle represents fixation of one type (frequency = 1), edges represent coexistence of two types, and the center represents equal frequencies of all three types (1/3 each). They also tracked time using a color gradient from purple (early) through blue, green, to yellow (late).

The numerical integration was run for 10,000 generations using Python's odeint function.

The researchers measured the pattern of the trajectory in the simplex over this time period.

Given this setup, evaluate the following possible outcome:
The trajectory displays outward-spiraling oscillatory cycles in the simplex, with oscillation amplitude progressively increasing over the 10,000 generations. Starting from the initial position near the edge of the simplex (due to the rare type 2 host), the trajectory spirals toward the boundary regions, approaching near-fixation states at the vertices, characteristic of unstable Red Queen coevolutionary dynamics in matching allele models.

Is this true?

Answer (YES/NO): NO